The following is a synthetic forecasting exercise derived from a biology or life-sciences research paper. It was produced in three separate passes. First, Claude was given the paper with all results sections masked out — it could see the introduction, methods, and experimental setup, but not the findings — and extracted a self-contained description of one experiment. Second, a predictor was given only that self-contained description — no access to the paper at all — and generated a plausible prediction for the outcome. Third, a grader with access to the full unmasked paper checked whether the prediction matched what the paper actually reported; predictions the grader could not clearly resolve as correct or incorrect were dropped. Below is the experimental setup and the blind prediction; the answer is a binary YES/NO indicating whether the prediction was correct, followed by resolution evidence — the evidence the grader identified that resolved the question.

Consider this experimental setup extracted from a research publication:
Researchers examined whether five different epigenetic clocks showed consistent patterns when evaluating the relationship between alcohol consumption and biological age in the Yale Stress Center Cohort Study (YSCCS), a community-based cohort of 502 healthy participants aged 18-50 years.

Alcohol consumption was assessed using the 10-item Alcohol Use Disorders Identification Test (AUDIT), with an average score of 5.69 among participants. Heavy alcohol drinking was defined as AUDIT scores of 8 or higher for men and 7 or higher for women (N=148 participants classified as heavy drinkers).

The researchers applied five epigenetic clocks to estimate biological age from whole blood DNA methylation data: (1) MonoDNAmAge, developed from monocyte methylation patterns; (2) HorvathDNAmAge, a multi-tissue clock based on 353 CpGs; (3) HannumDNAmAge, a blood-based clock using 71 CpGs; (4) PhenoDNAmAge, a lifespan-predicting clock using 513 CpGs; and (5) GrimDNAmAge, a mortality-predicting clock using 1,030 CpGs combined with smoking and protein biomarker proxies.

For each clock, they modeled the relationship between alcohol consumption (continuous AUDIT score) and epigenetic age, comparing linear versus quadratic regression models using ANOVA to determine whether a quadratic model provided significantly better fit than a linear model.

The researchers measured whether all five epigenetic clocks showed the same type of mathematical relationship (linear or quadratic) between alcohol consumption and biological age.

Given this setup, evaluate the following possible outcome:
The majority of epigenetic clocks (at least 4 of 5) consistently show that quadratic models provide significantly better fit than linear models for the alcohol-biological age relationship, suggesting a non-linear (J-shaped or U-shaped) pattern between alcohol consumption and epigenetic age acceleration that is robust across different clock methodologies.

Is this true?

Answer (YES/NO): YES